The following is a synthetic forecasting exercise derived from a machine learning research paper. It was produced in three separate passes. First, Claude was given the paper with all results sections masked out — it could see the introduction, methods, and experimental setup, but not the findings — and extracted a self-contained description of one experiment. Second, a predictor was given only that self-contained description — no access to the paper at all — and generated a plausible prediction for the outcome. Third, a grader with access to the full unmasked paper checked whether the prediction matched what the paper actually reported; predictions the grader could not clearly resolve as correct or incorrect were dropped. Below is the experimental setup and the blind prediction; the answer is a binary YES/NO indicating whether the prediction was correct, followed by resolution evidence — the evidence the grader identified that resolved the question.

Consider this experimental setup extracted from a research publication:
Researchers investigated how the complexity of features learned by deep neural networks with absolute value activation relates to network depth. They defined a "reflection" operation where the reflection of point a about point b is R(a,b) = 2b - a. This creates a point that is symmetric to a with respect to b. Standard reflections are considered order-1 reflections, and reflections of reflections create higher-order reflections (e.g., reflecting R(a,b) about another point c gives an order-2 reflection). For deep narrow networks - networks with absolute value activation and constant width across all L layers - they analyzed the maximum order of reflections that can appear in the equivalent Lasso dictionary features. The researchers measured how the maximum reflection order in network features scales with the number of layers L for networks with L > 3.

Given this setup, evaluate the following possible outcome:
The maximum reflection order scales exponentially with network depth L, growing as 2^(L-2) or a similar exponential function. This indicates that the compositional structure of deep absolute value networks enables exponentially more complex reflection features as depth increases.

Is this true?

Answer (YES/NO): NO